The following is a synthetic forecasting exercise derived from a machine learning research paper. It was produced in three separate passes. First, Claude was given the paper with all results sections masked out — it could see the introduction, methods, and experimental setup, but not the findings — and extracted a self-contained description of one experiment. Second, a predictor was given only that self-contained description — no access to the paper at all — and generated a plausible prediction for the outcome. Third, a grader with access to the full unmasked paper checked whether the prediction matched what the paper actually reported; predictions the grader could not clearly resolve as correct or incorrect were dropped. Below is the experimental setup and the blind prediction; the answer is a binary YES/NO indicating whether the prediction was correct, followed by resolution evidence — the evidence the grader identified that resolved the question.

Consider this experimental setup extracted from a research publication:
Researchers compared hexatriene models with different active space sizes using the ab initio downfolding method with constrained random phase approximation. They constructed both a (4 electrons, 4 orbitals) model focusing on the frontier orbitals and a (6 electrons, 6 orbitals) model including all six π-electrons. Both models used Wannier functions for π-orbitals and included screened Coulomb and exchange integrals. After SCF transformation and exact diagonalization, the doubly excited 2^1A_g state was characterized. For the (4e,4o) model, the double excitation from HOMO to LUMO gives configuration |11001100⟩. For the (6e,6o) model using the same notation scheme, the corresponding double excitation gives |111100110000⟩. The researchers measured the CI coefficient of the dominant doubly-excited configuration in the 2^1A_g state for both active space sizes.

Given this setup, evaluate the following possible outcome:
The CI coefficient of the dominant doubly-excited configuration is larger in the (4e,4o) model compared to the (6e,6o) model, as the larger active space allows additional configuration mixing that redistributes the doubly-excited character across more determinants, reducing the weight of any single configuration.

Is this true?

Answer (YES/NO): NO